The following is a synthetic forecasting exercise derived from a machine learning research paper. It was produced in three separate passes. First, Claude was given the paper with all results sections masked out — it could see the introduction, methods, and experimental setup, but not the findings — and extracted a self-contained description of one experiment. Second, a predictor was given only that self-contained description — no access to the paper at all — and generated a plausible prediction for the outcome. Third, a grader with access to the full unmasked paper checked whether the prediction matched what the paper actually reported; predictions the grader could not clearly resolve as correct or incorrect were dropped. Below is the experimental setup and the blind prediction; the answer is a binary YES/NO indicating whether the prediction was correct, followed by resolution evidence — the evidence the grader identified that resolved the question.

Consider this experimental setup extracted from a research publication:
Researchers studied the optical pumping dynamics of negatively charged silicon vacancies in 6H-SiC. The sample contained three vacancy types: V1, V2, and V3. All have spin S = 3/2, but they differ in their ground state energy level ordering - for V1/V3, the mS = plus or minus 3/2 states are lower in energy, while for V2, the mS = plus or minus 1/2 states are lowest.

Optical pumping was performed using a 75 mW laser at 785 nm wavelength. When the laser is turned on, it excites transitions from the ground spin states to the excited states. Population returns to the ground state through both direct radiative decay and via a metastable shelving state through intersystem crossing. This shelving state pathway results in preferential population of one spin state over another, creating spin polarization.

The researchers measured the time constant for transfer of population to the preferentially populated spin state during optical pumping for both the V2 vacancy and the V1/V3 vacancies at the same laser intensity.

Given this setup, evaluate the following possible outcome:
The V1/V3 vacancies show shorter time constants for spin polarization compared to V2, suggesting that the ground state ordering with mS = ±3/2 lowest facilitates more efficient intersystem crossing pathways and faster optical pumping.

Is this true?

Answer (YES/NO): YES